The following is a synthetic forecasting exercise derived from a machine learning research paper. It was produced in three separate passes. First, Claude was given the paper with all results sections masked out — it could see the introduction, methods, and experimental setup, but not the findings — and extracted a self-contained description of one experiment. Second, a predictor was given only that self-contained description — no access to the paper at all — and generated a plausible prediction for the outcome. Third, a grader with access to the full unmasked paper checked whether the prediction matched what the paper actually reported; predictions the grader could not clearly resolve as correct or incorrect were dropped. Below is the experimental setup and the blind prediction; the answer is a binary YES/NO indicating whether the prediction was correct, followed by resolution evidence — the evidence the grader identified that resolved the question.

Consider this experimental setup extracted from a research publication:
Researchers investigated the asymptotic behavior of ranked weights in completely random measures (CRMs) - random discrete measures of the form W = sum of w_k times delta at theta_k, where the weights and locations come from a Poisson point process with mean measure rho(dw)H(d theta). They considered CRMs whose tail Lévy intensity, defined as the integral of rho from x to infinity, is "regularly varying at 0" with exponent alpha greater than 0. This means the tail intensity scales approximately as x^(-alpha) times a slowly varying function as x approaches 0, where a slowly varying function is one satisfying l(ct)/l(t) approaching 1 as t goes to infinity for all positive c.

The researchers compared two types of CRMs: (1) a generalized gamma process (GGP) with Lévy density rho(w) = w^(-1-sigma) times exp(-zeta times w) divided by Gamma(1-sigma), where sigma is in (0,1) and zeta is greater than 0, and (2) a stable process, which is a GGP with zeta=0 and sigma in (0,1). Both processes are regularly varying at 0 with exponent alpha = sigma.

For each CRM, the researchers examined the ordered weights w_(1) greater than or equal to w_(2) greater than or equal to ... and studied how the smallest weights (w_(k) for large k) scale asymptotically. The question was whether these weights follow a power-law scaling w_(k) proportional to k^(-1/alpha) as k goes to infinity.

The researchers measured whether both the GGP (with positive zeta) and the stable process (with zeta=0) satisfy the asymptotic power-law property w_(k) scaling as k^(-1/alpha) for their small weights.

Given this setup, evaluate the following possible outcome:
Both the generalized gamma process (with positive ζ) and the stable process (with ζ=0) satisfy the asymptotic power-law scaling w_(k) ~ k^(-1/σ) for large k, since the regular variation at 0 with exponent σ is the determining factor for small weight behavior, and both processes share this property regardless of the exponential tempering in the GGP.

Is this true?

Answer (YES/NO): YES